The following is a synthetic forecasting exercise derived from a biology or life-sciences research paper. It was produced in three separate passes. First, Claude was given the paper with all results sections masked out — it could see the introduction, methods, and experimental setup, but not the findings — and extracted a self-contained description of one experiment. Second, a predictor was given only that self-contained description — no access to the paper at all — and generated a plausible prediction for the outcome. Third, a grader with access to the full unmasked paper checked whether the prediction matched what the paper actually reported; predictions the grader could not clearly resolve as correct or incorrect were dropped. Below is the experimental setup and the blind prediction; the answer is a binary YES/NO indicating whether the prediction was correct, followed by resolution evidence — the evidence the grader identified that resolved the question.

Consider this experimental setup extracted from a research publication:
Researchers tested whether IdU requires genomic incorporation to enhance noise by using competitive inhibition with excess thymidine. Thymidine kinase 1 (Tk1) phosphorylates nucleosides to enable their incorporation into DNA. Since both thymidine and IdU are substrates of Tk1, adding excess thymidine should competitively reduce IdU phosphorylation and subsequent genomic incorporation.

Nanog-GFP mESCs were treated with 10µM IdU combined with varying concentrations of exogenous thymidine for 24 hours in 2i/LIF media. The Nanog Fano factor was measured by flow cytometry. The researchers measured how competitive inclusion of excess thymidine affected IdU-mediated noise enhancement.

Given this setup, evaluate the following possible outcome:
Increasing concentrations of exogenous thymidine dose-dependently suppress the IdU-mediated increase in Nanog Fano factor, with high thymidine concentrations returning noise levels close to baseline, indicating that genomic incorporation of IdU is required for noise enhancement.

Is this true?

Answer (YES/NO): YES